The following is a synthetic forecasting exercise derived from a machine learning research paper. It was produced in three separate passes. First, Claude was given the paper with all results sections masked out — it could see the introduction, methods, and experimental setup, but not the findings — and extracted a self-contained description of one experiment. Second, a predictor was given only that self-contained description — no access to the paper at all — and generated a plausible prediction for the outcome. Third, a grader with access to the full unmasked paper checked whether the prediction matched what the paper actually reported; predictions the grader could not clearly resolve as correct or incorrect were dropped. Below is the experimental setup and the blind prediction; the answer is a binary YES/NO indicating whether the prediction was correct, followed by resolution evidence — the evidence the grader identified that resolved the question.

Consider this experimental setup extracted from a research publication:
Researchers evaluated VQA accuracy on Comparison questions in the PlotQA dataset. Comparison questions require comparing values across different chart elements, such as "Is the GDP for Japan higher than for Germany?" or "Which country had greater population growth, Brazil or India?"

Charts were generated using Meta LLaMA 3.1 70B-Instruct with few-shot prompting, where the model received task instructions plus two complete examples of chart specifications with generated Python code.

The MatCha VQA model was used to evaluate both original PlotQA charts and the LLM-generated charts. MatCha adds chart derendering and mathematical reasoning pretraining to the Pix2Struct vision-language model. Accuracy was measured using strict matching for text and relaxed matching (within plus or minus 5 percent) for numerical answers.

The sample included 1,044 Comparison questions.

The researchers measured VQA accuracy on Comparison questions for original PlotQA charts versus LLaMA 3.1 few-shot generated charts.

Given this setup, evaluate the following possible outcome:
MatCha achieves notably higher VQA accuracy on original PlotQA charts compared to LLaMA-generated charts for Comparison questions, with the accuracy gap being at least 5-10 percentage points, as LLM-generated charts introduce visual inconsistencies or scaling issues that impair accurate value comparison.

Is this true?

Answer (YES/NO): YES